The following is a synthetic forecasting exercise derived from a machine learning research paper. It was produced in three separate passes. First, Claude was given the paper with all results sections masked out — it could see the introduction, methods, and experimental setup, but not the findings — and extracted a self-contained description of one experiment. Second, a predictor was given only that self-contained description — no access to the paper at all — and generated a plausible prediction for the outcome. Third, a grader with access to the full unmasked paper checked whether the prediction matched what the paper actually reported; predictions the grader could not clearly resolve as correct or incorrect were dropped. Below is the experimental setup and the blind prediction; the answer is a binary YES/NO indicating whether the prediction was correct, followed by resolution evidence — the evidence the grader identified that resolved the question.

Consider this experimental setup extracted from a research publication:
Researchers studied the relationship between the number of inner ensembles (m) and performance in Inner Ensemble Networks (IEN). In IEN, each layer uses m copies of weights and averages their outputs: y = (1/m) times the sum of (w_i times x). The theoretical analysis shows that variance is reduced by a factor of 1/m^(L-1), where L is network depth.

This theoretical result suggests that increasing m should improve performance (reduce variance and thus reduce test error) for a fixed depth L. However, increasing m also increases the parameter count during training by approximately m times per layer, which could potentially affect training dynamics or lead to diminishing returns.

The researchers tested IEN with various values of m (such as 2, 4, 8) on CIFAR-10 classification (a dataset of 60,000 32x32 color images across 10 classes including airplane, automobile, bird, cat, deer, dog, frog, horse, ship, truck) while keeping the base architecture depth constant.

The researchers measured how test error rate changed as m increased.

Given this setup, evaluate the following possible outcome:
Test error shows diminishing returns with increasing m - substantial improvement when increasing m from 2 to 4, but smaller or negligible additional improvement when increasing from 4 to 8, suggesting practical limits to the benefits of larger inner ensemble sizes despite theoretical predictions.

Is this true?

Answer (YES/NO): NO